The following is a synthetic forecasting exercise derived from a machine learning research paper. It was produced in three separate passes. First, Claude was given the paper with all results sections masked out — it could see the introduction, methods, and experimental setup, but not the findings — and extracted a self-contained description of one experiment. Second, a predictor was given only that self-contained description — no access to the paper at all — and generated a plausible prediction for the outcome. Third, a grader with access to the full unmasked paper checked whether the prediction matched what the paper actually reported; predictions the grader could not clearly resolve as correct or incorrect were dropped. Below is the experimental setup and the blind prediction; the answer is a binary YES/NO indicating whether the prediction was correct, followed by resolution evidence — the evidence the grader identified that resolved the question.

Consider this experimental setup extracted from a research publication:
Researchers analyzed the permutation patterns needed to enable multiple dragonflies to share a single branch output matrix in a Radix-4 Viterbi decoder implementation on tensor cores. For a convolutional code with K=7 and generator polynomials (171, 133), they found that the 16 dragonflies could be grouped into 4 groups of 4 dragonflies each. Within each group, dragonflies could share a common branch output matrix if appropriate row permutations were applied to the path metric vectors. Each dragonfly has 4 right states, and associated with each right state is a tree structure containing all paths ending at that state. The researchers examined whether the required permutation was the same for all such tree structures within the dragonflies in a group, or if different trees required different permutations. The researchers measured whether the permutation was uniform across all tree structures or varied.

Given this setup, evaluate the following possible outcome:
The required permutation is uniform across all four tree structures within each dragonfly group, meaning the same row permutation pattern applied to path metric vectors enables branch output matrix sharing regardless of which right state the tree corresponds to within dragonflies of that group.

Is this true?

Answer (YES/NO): YES